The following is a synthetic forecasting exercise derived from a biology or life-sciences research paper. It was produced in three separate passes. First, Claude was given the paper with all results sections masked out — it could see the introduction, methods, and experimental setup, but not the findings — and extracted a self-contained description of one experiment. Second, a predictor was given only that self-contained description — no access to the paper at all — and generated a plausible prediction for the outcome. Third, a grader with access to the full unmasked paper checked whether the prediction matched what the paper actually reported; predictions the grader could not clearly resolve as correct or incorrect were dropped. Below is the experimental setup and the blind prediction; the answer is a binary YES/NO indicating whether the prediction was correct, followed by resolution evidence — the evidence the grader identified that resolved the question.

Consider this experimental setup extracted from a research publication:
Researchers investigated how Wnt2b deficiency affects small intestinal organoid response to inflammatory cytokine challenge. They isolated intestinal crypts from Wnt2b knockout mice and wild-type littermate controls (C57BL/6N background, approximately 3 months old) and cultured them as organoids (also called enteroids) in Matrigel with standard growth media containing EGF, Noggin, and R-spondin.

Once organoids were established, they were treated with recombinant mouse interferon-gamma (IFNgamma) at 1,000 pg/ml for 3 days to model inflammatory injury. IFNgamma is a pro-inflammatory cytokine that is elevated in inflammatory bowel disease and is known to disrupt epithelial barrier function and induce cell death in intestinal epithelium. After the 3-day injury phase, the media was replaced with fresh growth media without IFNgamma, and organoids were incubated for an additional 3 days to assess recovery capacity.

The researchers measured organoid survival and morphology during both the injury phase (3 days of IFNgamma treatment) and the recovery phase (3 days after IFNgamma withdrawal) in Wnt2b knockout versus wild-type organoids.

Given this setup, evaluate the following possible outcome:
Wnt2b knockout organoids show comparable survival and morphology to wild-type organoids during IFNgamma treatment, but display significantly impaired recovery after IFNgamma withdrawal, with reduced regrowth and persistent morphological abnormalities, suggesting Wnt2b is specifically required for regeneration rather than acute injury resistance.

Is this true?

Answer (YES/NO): NO